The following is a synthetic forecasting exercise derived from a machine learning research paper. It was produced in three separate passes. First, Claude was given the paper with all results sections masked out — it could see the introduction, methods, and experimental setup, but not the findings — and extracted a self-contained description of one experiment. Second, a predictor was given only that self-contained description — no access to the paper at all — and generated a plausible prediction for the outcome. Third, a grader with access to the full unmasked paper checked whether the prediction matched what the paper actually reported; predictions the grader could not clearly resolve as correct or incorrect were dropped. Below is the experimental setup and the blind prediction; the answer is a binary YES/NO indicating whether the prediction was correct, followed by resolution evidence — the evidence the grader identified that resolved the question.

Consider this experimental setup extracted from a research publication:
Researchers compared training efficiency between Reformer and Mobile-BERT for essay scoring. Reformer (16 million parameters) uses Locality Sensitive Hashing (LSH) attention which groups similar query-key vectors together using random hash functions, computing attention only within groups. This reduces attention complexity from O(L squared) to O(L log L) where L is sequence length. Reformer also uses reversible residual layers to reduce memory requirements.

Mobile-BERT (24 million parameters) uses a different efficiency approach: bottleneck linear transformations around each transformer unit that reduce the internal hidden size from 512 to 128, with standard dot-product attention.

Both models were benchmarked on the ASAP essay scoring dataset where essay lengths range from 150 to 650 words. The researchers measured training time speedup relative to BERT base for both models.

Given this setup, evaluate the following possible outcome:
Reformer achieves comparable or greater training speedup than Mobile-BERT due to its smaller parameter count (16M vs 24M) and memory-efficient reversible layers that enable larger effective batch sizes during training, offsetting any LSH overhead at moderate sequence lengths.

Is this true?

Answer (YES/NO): NO